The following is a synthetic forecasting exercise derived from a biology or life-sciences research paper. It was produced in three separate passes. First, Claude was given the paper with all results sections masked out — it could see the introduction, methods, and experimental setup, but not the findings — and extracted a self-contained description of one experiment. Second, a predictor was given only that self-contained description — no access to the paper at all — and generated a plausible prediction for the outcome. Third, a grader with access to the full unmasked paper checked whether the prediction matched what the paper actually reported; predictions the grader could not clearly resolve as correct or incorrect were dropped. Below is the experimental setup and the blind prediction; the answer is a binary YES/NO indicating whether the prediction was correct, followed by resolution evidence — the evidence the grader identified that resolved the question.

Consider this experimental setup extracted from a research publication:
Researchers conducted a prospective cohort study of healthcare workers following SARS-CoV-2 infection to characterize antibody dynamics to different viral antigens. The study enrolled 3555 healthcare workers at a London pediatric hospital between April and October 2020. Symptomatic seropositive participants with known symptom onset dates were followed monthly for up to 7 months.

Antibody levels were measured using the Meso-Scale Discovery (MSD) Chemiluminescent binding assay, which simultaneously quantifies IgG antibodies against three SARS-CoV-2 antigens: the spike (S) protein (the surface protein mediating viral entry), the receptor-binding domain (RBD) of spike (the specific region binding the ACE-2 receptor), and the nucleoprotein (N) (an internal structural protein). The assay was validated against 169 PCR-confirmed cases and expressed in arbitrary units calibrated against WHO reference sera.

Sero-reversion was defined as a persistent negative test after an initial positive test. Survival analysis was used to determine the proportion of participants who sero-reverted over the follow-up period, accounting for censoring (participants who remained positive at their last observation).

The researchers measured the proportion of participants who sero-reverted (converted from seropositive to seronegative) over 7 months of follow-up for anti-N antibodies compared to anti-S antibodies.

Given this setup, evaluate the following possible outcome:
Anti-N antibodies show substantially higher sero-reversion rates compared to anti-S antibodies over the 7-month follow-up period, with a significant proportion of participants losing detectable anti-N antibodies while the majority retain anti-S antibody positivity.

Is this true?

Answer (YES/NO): YES